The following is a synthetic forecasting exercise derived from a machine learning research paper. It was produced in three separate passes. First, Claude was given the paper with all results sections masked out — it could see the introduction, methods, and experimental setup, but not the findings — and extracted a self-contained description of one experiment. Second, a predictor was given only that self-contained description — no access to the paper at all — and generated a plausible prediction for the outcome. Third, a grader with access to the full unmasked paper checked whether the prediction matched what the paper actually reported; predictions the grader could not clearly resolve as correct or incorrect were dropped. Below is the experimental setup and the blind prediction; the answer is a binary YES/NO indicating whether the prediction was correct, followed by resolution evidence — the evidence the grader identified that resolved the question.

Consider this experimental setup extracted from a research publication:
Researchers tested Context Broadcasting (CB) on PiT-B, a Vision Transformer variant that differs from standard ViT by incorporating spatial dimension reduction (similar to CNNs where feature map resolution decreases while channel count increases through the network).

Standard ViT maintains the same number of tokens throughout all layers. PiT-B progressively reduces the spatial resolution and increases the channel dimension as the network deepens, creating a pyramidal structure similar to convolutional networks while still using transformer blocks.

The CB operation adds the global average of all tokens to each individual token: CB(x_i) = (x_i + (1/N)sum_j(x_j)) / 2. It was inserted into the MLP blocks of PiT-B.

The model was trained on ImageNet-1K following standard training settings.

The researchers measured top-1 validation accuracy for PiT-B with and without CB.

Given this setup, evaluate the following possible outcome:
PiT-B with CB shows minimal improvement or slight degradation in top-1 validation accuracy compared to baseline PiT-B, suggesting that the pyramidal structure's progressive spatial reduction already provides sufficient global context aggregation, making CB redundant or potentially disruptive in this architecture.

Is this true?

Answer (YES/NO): NO